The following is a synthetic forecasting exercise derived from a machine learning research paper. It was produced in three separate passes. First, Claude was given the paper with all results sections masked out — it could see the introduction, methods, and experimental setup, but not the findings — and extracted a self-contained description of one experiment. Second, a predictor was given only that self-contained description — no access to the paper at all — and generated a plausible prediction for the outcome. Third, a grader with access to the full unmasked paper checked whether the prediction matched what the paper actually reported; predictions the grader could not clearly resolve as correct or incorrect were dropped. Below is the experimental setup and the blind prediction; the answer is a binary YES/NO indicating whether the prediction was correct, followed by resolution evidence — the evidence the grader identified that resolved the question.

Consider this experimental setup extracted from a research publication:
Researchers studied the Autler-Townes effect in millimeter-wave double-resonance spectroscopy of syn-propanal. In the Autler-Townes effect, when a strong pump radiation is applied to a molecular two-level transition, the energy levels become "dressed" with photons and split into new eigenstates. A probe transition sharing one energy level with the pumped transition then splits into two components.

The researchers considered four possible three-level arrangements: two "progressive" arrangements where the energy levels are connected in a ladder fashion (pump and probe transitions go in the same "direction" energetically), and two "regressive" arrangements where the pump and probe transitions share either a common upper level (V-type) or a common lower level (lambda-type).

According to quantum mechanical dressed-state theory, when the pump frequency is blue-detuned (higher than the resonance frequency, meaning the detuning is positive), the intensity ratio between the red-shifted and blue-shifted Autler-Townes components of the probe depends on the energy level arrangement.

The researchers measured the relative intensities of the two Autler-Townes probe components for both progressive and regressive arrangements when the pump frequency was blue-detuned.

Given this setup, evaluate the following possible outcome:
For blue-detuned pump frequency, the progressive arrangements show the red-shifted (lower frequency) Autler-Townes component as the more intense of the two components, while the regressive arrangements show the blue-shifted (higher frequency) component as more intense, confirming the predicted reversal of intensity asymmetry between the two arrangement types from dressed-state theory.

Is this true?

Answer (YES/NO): NO